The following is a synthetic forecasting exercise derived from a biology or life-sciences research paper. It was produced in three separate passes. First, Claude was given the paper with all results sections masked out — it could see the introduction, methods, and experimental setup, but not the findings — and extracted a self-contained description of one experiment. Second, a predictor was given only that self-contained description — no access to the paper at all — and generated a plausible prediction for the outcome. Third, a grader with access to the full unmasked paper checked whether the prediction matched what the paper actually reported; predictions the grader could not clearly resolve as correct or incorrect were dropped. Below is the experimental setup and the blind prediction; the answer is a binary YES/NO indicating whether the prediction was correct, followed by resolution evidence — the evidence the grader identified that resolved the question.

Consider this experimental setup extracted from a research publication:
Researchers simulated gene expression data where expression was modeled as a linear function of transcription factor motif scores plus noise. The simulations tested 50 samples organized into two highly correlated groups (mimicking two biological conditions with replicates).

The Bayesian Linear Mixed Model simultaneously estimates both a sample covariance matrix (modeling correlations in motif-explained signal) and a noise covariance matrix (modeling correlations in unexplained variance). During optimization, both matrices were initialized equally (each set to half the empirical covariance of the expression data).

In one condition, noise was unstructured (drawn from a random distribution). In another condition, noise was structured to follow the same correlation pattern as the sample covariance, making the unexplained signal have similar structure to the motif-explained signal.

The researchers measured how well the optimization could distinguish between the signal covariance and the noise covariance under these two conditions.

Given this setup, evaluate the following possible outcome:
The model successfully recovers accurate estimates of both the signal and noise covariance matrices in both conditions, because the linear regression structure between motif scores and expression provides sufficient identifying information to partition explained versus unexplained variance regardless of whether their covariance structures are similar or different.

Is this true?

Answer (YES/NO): NO